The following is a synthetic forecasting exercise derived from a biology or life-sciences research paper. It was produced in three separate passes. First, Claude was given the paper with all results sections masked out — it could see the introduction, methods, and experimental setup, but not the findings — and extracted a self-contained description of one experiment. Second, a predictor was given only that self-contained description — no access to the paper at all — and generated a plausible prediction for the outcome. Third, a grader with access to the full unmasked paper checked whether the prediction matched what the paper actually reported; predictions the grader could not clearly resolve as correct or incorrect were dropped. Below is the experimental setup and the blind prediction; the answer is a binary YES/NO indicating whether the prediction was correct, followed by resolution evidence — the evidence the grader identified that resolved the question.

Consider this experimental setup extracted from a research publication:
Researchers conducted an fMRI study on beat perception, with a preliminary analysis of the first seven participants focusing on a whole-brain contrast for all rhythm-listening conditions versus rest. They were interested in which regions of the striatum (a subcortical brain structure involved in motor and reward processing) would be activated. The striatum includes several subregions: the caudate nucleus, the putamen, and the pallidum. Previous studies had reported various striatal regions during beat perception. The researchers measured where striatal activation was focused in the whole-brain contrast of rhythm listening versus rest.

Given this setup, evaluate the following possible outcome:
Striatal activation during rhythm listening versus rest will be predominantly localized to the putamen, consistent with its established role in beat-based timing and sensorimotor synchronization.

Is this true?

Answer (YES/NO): YES